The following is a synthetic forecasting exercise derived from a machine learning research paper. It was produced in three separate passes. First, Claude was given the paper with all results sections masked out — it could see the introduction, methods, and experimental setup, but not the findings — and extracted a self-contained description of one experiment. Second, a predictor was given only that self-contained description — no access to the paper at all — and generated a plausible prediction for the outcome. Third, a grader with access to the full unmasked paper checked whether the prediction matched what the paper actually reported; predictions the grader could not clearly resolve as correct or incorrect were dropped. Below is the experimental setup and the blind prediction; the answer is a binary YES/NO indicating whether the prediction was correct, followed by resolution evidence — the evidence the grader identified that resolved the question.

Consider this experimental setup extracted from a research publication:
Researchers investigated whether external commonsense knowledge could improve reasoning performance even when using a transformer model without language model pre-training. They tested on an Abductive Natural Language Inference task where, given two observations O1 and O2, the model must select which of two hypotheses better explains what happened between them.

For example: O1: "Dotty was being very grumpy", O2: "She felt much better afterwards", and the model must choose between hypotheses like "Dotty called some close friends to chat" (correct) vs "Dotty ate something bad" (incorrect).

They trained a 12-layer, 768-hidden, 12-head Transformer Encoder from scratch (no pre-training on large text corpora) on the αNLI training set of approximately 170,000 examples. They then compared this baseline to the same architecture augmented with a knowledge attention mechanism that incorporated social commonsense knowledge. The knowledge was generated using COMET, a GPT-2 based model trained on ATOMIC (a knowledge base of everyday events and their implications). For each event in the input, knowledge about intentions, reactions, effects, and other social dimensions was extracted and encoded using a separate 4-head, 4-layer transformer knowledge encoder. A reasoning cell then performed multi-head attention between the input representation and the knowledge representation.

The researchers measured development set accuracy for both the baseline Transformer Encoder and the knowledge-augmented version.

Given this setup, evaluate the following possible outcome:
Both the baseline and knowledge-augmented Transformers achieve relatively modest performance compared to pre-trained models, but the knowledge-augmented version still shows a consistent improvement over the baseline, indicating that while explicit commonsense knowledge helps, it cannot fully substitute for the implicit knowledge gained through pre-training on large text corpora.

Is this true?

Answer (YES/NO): YES